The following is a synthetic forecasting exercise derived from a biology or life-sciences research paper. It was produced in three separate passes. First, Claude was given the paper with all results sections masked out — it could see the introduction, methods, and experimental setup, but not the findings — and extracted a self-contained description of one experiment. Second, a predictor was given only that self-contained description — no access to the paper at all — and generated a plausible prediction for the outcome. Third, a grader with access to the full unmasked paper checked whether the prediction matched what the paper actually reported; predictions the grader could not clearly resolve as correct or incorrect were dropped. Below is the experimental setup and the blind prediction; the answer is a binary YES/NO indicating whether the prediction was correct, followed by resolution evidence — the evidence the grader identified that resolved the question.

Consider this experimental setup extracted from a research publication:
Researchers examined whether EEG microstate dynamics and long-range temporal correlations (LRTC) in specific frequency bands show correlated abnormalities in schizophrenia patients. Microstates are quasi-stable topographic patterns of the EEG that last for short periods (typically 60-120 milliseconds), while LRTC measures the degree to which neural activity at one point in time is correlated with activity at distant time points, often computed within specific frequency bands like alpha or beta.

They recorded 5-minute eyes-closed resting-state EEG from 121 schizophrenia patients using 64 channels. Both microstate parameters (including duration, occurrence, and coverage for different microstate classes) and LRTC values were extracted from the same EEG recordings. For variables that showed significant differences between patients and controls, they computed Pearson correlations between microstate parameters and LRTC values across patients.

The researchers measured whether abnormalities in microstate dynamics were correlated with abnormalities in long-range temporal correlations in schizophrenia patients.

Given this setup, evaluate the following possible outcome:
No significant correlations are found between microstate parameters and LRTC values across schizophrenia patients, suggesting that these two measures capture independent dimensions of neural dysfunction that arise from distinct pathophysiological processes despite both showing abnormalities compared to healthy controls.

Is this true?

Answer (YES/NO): YES